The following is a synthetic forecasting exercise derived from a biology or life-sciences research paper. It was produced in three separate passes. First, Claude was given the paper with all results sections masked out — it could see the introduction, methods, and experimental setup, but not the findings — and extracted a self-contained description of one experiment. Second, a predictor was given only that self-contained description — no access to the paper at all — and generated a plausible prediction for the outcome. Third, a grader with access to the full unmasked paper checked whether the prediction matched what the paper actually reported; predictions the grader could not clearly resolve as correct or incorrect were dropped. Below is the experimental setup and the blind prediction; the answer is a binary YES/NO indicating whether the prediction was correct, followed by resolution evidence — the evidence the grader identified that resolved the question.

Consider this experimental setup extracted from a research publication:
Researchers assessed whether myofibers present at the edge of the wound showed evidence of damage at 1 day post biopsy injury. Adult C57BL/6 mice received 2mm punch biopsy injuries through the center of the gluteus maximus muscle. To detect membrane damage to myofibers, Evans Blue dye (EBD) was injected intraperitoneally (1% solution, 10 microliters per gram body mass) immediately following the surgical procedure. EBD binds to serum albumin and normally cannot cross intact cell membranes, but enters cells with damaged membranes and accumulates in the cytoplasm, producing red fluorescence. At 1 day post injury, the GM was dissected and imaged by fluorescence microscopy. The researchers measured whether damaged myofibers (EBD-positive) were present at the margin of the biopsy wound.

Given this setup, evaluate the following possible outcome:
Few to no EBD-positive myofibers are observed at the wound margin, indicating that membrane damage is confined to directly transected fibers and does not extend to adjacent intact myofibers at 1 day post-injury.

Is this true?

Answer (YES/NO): YES